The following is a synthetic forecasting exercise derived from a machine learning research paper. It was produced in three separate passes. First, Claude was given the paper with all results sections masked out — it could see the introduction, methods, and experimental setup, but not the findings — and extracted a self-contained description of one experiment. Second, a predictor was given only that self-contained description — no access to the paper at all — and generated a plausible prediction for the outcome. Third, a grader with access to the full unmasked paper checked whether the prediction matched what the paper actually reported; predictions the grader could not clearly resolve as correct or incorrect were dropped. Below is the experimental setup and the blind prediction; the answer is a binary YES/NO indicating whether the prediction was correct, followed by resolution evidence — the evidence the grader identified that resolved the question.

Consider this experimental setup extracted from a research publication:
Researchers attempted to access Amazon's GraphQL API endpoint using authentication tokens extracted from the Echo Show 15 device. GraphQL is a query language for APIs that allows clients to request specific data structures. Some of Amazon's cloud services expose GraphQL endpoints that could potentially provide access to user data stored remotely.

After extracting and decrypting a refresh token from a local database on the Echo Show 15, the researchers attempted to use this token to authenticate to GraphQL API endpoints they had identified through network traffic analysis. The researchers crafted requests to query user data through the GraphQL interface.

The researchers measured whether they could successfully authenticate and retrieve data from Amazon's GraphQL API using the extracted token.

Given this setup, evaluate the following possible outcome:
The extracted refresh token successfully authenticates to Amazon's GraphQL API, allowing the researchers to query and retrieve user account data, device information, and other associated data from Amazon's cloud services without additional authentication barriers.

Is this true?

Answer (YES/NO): NO